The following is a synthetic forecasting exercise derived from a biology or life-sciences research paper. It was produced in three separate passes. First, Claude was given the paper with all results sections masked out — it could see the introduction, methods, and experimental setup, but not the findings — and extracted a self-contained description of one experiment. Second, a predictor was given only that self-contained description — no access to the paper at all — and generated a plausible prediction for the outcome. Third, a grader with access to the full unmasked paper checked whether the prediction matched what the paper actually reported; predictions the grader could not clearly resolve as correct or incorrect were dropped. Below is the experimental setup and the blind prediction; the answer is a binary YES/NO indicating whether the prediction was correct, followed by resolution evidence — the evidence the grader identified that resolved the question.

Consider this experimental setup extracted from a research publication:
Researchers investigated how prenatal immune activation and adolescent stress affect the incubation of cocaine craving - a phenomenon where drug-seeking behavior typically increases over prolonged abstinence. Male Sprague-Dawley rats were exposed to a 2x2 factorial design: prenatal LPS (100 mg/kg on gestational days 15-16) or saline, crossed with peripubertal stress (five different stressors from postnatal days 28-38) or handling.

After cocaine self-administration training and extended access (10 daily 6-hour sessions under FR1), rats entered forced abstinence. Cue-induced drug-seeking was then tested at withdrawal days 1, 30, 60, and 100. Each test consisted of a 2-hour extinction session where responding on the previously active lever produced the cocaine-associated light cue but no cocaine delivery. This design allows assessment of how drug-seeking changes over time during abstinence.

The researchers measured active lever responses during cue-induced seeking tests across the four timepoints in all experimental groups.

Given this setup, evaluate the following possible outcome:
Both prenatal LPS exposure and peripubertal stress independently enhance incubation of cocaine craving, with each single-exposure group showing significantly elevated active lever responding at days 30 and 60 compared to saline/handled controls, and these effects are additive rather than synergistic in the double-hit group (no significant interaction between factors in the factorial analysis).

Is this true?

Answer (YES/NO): NO